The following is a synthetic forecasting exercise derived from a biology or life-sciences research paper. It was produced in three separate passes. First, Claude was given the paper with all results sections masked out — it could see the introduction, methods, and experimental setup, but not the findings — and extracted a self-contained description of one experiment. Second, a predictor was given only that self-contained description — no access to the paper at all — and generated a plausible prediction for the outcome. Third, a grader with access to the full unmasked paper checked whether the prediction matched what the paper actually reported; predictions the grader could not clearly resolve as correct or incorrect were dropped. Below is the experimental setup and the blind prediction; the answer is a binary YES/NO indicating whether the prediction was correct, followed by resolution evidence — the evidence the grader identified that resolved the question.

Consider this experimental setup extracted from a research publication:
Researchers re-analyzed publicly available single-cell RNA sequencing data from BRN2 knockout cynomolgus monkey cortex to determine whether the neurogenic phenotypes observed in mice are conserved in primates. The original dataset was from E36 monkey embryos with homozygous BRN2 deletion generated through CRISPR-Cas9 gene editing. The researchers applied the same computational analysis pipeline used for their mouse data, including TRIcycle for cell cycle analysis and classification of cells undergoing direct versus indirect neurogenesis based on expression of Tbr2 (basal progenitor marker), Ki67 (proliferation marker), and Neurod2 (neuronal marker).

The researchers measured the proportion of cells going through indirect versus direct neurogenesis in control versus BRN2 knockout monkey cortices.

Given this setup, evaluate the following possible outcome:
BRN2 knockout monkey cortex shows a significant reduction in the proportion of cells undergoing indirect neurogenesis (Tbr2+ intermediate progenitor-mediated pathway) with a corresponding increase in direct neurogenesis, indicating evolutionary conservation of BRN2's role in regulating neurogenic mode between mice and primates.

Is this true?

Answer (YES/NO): YES